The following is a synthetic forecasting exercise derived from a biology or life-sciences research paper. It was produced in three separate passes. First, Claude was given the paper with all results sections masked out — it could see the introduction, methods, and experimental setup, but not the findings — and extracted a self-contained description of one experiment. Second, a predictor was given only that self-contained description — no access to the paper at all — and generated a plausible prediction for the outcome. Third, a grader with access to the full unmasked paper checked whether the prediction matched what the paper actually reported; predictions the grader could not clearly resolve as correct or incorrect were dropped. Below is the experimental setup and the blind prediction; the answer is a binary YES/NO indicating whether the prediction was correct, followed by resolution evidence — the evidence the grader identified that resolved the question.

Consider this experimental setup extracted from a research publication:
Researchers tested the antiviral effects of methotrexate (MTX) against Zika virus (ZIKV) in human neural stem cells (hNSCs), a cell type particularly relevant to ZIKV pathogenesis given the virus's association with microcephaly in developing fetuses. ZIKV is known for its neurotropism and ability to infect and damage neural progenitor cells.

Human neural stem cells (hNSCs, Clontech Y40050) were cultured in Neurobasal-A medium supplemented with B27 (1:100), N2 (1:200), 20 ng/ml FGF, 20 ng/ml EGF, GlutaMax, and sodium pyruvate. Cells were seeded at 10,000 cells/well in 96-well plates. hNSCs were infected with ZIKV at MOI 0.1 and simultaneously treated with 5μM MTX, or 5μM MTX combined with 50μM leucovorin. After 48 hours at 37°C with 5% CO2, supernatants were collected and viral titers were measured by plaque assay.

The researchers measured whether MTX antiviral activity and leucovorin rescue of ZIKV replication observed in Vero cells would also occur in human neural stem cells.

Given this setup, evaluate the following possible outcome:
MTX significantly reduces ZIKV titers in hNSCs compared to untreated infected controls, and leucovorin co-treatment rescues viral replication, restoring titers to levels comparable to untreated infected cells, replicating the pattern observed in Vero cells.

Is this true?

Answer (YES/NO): YES